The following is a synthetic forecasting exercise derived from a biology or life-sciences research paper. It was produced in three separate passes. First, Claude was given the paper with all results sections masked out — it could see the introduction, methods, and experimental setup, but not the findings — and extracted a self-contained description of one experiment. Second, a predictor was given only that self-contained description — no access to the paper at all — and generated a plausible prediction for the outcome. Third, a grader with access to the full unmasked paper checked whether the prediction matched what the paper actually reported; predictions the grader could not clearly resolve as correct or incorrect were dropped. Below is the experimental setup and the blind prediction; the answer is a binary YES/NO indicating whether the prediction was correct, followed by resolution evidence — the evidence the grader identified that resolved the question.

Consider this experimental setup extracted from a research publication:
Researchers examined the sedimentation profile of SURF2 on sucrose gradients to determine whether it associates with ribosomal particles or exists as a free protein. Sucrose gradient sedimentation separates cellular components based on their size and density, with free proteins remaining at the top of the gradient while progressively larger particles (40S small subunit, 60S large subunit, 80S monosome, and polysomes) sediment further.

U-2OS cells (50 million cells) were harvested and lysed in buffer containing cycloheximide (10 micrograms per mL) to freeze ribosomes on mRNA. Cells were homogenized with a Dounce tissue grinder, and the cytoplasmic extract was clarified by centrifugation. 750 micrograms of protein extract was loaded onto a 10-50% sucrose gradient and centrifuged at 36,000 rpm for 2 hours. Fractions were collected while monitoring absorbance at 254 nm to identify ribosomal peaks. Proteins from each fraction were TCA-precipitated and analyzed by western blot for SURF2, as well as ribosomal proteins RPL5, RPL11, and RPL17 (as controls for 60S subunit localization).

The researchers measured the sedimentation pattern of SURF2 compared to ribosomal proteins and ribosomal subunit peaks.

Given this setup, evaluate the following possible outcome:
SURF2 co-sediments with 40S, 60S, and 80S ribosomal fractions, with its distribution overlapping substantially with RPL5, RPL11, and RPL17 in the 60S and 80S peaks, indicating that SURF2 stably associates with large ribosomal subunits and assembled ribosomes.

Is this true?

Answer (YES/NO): NO